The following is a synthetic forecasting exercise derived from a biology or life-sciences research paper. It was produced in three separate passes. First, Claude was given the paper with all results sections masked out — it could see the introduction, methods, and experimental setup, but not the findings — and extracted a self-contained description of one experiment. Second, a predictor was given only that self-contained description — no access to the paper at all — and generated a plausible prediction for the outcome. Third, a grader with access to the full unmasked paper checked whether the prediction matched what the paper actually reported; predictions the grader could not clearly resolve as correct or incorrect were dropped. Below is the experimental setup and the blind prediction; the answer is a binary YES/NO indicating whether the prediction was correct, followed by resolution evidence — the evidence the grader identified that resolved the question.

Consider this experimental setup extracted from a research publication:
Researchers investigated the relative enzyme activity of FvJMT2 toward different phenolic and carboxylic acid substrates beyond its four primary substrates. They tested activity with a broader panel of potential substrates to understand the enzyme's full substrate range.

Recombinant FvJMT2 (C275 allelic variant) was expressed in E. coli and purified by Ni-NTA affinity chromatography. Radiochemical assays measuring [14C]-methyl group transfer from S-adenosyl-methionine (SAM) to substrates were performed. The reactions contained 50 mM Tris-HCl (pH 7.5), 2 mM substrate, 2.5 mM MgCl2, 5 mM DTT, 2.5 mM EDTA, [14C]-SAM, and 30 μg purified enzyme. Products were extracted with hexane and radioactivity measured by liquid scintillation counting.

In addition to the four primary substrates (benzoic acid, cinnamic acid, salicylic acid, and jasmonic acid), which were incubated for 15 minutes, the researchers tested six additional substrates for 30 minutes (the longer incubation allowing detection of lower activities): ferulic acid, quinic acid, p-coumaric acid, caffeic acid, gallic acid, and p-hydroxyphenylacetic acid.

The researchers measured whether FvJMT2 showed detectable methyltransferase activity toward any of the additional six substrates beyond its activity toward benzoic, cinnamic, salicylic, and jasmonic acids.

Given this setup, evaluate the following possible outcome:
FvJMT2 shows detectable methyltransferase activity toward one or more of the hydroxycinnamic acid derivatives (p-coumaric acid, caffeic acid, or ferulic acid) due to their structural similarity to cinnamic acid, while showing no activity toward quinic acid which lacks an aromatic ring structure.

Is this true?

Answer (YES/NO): NO